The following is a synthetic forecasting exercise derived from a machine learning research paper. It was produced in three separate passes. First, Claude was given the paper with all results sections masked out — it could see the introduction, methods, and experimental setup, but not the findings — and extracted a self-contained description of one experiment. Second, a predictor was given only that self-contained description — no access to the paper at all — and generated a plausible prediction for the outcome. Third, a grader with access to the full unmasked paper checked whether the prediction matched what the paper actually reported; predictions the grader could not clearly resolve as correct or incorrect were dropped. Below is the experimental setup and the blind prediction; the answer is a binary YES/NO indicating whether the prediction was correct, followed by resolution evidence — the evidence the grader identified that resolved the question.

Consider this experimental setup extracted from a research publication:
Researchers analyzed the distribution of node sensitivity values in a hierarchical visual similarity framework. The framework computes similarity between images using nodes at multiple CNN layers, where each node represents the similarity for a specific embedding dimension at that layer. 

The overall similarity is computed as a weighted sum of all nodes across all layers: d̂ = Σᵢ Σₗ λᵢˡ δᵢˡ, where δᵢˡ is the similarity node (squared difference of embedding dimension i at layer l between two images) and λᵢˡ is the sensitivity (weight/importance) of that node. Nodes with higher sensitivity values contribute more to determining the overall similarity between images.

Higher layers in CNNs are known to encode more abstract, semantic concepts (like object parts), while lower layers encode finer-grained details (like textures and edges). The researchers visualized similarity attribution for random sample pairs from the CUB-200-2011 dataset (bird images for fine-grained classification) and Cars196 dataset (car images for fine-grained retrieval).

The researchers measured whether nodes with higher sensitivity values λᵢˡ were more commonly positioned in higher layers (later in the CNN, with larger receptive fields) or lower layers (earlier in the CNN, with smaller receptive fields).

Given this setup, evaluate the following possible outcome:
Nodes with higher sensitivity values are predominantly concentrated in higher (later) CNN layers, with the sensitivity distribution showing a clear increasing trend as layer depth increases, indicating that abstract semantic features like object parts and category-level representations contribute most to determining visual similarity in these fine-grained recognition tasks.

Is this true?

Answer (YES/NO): YES